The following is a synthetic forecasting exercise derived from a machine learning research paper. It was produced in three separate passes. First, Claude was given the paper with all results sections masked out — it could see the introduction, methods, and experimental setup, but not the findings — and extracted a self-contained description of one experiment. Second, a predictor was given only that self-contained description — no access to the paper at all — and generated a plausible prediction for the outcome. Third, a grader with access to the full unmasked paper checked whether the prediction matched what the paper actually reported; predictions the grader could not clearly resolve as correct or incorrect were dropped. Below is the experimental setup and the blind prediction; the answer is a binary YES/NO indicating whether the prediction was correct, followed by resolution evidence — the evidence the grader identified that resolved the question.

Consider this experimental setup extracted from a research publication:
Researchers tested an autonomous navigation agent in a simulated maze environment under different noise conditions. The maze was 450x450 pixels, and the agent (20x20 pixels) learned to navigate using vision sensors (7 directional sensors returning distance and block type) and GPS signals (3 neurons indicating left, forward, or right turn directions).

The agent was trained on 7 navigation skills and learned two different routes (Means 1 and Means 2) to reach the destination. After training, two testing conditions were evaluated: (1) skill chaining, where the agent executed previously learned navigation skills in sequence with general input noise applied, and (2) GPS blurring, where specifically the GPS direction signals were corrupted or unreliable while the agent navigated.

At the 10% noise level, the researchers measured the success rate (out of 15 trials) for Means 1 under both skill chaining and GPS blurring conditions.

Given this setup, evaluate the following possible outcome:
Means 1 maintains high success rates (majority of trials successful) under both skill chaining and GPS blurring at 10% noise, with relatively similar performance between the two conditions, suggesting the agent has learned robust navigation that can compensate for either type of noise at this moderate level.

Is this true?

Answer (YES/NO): NO